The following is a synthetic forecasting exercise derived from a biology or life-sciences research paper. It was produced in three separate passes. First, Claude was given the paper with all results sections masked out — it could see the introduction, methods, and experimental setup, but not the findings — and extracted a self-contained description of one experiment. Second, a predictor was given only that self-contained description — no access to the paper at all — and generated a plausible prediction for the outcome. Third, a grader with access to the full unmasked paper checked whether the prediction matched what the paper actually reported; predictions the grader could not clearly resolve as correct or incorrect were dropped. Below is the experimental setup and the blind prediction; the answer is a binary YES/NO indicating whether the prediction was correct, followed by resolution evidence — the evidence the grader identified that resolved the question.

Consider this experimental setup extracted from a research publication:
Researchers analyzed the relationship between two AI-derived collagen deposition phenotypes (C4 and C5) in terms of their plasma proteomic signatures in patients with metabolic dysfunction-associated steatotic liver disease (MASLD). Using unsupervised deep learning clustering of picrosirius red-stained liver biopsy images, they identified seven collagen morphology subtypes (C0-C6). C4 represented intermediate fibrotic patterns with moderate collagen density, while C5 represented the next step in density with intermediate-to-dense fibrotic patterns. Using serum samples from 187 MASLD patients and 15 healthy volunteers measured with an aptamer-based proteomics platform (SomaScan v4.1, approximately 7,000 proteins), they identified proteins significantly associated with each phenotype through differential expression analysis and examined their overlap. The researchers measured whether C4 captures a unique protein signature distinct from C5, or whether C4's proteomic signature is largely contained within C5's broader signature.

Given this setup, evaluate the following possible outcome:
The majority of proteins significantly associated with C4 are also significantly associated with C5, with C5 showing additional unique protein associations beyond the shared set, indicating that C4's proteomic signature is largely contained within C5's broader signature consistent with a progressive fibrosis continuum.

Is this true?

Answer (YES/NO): YES